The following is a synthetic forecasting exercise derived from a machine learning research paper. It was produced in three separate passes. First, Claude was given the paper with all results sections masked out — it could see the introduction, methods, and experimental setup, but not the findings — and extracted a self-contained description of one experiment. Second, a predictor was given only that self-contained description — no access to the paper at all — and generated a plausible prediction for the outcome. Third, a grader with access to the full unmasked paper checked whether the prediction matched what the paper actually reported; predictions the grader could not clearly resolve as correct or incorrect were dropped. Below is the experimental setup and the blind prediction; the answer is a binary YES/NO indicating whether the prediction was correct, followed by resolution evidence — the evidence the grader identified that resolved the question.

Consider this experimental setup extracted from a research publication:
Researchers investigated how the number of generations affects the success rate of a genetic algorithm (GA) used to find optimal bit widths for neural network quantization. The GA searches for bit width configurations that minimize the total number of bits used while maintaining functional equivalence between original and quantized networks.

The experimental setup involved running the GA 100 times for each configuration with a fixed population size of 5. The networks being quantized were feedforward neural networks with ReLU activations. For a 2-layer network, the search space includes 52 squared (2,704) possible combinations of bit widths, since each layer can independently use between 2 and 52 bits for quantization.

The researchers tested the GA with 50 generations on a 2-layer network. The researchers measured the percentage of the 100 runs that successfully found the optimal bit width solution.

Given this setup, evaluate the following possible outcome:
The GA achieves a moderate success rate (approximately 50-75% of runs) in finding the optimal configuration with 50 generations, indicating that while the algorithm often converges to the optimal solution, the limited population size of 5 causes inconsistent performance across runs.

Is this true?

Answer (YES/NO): NO